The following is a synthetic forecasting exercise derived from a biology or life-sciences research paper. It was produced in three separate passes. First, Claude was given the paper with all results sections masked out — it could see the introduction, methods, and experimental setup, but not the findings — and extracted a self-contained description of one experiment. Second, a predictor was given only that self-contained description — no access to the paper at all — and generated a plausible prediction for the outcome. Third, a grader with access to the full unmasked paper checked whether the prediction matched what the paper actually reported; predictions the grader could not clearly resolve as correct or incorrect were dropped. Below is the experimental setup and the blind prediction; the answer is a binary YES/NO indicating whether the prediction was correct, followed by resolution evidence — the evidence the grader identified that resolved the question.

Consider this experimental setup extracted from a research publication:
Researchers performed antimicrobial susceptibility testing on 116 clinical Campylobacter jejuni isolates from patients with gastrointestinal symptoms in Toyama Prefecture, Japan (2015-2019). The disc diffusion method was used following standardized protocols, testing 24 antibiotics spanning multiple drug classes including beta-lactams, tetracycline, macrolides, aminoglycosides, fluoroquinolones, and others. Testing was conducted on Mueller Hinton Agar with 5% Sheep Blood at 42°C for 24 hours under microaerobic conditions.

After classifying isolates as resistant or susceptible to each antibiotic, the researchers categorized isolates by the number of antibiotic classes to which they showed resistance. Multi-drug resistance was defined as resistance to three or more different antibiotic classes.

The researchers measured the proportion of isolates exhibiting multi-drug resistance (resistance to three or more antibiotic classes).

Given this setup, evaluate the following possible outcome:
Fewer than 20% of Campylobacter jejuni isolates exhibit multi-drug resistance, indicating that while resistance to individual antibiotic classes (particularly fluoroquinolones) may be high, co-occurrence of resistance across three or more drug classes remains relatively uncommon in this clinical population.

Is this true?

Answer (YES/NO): YES